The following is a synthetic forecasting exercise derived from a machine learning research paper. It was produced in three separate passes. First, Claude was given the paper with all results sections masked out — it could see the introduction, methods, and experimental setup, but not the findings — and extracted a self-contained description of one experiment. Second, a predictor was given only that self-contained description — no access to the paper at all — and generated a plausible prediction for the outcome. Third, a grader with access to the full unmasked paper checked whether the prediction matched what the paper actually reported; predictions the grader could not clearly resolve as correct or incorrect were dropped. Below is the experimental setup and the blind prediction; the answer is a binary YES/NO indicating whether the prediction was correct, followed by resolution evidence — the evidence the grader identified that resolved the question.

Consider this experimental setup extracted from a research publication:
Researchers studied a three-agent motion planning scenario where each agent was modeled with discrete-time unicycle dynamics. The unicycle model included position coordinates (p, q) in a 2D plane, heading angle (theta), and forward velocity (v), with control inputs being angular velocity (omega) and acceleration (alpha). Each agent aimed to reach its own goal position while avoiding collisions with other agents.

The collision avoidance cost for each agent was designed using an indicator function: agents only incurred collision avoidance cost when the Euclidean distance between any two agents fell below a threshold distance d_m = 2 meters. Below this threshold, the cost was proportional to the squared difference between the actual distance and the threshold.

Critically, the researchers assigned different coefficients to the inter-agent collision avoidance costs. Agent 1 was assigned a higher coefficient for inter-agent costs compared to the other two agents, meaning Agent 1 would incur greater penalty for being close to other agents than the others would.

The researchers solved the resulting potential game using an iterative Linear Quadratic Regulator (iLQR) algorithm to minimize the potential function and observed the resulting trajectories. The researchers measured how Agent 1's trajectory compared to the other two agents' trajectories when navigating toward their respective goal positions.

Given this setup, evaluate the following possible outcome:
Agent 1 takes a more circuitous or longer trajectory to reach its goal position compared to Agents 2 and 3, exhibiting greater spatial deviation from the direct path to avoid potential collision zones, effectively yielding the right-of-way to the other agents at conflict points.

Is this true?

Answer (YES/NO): YES